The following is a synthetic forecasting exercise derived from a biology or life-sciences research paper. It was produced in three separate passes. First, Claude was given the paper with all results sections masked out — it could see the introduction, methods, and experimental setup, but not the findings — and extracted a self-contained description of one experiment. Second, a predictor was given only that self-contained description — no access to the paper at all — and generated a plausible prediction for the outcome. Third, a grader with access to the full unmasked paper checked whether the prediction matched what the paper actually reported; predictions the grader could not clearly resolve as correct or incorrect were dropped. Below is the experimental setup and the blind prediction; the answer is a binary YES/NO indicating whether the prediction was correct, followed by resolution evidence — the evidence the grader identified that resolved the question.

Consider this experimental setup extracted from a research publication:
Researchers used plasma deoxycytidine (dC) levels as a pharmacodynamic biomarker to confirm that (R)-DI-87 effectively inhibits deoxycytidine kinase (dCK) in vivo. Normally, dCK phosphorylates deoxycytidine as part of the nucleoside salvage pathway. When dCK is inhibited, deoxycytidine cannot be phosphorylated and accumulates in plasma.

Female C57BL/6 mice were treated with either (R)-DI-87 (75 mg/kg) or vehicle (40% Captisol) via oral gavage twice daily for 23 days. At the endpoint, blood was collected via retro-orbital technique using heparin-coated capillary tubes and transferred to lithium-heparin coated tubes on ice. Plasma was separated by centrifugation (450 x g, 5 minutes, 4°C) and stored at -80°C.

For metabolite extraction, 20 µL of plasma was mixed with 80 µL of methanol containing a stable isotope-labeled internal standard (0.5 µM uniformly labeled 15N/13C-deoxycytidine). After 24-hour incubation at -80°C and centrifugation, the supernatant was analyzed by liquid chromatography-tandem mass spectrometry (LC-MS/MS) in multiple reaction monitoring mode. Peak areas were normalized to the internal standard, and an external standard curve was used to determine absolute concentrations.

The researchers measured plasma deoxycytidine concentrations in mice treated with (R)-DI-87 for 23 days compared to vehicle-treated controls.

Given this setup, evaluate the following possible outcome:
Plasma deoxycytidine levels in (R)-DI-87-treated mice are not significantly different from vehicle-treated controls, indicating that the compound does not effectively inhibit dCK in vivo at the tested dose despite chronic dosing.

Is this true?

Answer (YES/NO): NO